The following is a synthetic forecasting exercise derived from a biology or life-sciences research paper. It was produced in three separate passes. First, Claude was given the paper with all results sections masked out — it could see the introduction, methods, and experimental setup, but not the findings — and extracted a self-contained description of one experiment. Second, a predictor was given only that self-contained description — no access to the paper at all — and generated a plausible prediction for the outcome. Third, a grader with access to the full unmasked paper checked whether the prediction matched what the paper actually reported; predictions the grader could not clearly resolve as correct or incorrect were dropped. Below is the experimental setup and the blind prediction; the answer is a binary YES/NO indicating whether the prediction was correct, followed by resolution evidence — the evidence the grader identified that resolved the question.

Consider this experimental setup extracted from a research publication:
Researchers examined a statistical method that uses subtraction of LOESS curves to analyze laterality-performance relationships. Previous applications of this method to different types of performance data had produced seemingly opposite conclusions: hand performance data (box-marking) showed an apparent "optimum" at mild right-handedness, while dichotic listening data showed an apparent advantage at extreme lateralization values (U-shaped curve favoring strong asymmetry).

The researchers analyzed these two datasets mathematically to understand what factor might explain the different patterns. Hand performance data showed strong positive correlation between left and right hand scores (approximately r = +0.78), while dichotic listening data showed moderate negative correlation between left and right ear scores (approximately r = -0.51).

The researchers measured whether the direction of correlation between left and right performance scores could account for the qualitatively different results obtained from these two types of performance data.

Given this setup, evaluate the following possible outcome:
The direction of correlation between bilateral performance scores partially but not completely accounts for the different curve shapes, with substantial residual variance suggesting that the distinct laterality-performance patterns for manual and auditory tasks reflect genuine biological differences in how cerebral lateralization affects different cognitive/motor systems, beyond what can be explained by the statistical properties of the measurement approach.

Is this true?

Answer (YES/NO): NO